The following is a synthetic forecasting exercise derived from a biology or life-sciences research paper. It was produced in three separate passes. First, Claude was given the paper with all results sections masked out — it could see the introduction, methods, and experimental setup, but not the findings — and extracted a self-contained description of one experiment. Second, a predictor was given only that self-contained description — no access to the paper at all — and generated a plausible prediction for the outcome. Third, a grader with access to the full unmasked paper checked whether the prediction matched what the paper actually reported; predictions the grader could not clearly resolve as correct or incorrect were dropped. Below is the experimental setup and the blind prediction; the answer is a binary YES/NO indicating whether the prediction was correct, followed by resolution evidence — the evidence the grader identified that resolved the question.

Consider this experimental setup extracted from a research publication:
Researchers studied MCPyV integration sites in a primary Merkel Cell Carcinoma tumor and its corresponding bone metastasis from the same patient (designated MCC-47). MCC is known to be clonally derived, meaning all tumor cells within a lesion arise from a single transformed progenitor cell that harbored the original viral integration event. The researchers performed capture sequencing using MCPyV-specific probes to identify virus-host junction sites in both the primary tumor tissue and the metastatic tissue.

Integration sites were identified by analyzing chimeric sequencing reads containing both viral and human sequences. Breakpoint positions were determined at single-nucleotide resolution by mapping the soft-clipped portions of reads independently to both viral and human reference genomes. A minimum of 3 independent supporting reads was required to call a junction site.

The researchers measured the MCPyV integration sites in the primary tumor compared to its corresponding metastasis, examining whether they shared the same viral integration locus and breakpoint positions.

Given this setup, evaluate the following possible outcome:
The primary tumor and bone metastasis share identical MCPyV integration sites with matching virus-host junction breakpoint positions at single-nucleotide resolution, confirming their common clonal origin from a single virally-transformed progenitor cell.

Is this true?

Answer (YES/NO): YES